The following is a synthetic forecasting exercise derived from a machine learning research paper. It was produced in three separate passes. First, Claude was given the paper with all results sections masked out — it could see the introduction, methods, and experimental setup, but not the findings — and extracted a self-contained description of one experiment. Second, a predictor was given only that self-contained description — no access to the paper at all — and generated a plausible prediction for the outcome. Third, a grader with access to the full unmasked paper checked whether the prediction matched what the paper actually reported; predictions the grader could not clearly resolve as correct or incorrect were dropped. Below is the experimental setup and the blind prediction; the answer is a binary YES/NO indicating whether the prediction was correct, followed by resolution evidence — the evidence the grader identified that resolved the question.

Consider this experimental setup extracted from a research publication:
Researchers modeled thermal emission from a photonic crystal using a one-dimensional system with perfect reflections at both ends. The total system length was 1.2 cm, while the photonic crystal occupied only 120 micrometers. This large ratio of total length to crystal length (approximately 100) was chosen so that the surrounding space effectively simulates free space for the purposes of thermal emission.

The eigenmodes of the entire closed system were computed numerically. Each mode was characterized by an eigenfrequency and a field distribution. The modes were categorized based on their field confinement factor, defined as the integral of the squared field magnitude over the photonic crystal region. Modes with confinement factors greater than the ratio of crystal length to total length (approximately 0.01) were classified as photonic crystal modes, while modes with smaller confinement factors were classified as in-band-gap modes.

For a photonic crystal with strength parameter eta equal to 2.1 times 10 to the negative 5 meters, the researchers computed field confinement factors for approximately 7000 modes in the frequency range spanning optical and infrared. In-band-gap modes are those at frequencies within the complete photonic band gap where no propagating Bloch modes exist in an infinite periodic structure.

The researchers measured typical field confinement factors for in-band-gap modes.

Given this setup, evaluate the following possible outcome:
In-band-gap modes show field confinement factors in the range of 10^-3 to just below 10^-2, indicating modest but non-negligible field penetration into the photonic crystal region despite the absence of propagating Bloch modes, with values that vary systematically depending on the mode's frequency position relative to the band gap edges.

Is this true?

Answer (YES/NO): NO